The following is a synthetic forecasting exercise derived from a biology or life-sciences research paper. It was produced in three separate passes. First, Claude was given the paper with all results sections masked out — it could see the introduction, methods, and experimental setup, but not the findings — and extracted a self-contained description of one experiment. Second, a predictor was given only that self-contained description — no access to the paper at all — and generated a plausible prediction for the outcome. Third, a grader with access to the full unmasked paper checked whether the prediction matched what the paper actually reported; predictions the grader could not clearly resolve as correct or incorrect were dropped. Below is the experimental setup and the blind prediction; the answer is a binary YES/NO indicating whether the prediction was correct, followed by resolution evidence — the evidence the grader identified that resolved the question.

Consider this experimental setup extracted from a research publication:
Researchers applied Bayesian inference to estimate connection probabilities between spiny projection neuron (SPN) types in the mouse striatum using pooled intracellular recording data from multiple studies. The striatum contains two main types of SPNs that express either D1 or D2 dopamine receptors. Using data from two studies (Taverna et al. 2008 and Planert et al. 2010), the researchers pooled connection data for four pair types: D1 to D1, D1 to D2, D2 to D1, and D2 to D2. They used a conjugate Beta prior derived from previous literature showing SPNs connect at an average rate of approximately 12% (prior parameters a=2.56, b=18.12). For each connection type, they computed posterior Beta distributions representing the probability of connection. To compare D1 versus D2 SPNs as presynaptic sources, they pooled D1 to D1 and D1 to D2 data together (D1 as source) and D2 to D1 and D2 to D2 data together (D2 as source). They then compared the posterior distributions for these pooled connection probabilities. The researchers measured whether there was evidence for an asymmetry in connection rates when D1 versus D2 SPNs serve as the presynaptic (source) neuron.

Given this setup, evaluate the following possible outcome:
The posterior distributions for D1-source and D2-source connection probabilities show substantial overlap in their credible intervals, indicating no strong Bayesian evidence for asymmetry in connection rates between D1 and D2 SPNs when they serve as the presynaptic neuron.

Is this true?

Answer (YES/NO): NO